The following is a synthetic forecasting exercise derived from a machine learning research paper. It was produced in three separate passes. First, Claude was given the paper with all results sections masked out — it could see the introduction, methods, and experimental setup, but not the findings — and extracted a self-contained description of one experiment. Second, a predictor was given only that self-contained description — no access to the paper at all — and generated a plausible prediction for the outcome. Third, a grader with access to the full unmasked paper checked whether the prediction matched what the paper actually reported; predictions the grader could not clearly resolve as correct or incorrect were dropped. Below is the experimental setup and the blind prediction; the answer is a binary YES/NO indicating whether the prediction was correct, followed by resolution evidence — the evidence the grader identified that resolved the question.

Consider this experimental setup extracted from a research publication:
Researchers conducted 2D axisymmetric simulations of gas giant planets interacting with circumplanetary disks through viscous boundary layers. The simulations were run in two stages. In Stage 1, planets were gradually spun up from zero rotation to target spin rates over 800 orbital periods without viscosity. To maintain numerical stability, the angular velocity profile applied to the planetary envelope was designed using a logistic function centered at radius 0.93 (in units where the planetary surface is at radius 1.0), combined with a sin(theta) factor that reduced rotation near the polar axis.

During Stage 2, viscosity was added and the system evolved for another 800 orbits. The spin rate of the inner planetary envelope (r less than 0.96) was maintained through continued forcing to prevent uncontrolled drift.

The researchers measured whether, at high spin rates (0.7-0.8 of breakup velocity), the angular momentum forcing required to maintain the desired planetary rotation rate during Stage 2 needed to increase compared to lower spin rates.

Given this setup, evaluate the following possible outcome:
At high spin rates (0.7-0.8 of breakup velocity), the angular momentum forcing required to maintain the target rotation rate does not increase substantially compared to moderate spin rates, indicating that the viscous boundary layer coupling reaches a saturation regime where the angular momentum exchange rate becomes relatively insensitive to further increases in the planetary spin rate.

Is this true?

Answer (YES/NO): NO